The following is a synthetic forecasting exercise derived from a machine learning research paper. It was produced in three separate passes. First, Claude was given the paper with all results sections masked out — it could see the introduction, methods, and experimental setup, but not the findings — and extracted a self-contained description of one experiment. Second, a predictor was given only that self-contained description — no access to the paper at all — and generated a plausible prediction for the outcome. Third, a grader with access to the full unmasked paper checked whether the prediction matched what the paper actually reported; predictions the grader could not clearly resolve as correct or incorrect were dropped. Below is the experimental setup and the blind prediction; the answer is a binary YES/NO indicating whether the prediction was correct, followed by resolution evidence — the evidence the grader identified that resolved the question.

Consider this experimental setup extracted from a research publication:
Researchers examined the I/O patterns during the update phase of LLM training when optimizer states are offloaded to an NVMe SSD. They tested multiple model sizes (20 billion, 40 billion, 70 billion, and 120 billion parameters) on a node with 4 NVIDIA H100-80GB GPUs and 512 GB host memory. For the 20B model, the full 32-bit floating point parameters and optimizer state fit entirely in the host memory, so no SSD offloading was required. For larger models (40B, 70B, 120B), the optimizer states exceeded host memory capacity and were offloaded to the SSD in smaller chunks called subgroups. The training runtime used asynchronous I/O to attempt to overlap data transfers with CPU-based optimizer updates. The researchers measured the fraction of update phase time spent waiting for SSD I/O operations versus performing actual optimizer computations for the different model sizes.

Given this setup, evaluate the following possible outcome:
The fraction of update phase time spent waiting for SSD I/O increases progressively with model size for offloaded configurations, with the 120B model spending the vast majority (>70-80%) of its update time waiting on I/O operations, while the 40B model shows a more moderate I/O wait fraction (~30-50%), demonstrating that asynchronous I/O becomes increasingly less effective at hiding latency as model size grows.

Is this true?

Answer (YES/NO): NO